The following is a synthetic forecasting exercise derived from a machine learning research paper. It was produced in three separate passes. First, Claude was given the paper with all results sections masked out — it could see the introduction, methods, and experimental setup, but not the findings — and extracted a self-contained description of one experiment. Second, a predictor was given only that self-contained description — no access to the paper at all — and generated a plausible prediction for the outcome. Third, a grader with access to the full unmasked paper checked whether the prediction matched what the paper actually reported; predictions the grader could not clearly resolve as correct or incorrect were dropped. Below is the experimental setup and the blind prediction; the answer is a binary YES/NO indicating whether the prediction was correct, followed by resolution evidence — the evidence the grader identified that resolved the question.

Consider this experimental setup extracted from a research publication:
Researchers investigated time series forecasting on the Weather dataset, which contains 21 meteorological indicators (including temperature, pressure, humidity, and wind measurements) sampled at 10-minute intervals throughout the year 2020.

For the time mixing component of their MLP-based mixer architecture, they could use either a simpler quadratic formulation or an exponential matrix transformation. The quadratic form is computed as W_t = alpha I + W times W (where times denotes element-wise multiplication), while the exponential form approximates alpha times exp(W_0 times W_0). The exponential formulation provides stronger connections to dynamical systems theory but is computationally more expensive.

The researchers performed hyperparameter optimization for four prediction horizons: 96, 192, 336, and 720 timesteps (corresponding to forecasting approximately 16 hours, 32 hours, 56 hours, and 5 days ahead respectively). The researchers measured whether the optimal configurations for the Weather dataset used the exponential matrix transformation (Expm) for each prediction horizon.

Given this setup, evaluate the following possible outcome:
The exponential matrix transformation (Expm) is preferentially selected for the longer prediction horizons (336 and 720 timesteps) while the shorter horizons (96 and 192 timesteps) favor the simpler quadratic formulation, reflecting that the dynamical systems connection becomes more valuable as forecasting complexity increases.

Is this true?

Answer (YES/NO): NO